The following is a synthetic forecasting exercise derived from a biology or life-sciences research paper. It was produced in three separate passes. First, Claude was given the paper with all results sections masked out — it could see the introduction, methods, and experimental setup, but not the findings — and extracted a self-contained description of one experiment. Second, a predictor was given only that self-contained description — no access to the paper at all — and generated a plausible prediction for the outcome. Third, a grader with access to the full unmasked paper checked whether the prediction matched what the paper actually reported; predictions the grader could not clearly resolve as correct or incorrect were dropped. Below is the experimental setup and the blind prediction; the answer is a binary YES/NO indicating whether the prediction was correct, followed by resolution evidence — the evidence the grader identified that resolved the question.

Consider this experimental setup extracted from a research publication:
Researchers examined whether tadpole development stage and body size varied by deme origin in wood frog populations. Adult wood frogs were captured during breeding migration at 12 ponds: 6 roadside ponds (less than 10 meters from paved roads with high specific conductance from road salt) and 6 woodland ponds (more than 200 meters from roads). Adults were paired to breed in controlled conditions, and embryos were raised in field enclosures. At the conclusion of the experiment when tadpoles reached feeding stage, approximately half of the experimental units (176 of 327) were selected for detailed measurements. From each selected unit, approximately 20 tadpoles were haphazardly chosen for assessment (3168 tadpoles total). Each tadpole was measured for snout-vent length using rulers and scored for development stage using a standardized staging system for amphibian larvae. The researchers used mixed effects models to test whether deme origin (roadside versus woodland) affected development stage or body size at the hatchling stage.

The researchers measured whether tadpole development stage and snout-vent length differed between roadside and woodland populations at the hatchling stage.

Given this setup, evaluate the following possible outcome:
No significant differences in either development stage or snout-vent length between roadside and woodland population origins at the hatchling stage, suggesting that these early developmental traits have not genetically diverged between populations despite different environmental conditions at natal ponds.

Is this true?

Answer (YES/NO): NO